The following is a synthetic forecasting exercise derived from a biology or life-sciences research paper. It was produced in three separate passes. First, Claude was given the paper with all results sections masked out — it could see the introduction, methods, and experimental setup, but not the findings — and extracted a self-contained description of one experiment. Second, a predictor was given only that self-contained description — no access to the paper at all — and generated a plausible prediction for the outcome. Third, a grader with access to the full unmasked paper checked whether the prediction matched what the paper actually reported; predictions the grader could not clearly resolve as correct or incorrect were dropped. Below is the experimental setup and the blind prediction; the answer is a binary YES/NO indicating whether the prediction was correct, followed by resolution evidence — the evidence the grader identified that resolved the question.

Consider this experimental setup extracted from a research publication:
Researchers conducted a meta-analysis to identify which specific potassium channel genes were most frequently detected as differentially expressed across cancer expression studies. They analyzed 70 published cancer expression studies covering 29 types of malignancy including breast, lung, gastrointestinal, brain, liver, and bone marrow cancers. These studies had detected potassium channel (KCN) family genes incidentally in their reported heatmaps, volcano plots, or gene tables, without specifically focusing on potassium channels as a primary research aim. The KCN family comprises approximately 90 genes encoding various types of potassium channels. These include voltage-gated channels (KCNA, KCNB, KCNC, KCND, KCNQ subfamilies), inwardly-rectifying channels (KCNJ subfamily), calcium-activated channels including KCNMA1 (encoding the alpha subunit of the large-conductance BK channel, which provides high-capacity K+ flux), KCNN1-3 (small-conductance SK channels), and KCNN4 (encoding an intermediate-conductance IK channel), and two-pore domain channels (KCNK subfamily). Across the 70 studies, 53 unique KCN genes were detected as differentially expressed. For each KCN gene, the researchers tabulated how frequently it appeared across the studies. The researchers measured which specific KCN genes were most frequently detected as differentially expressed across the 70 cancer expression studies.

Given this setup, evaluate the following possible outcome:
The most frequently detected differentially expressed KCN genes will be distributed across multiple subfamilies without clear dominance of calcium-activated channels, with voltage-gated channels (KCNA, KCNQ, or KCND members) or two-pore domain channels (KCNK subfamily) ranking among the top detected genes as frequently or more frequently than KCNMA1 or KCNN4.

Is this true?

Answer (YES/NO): NO